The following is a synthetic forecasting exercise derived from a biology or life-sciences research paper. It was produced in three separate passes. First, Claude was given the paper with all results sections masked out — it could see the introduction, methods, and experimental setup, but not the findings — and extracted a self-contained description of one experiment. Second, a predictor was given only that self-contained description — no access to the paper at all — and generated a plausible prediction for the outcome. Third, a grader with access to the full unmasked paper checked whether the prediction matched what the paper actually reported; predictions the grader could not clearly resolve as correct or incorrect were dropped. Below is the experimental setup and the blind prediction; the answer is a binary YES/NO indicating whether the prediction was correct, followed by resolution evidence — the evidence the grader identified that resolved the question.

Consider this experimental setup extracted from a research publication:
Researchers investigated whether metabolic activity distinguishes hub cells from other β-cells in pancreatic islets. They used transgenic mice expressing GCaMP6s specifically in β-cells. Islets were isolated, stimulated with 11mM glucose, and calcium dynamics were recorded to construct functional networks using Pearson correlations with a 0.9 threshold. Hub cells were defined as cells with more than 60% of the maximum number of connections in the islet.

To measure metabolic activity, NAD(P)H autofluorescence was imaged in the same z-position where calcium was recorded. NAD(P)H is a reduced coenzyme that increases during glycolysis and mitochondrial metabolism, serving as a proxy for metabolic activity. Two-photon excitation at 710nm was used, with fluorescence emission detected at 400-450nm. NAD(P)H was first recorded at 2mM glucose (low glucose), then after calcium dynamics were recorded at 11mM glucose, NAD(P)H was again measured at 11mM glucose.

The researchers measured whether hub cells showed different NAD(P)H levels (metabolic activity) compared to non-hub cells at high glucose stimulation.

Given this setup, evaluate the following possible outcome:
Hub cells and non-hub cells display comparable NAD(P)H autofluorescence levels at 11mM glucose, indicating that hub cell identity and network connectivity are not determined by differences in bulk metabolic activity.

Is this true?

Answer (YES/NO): NO